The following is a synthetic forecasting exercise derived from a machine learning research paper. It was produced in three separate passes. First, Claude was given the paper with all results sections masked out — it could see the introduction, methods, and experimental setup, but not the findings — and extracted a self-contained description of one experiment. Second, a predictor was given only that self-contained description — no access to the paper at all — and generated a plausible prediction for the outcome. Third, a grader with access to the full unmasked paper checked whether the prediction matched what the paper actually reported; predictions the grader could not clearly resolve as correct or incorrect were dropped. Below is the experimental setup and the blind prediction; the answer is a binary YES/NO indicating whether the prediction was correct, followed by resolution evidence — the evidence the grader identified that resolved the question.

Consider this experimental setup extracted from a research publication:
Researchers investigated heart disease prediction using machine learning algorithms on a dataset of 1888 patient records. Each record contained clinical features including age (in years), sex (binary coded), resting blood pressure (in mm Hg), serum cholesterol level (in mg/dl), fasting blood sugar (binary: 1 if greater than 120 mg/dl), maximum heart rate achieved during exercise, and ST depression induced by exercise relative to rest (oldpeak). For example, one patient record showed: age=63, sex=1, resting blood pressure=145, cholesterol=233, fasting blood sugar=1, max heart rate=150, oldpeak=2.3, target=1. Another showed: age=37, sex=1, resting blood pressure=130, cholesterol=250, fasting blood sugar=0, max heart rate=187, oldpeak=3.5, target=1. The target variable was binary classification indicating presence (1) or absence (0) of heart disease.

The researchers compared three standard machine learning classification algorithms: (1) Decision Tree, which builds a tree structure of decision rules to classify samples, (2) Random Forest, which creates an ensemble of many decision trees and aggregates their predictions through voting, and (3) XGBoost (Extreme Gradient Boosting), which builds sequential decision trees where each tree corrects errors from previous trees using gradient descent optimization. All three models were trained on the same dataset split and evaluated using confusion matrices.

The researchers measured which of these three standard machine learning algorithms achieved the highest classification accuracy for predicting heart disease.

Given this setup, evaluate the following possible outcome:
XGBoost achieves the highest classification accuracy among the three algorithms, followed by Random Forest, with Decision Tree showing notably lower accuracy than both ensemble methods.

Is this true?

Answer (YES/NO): NO